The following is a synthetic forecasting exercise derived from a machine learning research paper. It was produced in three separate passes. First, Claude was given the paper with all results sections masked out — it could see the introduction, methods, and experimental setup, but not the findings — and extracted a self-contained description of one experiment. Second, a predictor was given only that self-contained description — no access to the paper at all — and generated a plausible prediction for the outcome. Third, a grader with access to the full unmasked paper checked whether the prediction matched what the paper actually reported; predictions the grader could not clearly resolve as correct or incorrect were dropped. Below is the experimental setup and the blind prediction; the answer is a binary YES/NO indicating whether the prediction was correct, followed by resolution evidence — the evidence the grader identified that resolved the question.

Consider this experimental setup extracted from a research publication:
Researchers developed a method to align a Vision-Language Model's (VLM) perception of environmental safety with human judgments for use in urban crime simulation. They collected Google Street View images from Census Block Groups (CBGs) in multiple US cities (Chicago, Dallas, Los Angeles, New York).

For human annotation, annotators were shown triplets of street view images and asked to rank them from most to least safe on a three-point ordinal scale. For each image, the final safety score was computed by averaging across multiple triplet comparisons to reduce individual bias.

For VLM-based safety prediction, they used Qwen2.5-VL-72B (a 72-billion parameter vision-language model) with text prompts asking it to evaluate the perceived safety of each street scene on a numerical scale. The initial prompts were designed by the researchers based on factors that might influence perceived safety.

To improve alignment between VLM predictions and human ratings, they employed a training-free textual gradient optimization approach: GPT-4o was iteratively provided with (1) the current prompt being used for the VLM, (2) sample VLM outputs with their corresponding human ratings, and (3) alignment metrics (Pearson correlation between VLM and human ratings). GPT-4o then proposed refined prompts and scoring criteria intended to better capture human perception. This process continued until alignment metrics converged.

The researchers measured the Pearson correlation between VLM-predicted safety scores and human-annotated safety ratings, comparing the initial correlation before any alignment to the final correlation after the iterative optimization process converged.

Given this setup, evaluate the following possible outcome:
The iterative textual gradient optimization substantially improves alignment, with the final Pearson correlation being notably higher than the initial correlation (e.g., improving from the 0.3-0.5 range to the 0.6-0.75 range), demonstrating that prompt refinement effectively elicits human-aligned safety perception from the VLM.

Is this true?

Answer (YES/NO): NO